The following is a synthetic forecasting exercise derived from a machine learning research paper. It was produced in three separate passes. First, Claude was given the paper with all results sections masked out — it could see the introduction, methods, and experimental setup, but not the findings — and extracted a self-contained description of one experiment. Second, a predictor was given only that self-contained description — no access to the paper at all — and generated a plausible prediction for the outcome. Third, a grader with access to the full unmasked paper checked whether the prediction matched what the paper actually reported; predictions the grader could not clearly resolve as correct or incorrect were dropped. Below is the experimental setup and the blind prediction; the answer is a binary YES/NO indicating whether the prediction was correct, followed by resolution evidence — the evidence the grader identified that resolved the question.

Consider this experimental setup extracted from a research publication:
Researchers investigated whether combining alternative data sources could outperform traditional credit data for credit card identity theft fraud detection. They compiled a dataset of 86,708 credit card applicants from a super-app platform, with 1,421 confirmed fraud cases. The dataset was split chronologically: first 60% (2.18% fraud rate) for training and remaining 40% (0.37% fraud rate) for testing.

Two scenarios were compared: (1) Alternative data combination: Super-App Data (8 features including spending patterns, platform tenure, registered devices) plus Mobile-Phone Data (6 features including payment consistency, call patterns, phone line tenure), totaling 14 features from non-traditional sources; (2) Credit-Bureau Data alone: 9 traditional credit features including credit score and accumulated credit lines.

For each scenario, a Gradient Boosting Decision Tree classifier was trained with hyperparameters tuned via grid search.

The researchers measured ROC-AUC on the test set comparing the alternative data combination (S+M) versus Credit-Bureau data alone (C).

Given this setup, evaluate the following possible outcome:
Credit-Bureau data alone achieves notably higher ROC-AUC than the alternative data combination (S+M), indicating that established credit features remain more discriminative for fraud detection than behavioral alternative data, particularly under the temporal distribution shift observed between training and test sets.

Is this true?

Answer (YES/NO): NO